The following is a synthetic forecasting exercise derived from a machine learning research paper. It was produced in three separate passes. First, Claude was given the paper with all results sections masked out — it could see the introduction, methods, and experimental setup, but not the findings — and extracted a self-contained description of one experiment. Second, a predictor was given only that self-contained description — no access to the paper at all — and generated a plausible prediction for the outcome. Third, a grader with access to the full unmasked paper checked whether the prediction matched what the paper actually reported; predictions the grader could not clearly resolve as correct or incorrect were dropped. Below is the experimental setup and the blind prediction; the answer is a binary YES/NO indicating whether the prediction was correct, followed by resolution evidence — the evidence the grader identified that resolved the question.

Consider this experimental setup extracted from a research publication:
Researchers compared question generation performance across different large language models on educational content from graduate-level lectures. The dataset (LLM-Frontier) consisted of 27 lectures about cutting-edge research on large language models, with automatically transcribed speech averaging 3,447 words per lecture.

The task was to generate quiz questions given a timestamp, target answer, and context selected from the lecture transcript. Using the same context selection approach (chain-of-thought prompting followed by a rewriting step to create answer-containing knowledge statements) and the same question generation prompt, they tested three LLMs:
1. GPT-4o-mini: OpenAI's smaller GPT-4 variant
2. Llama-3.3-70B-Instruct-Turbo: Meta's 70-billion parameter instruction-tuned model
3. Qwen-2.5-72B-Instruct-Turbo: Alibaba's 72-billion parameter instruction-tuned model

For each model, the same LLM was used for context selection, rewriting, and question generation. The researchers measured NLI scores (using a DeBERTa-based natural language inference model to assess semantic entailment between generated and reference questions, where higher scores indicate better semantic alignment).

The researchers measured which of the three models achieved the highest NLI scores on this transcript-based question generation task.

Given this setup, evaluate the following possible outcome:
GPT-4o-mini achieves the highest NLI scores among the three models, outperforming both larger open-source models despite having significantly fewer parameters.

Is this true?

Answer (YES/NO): NO